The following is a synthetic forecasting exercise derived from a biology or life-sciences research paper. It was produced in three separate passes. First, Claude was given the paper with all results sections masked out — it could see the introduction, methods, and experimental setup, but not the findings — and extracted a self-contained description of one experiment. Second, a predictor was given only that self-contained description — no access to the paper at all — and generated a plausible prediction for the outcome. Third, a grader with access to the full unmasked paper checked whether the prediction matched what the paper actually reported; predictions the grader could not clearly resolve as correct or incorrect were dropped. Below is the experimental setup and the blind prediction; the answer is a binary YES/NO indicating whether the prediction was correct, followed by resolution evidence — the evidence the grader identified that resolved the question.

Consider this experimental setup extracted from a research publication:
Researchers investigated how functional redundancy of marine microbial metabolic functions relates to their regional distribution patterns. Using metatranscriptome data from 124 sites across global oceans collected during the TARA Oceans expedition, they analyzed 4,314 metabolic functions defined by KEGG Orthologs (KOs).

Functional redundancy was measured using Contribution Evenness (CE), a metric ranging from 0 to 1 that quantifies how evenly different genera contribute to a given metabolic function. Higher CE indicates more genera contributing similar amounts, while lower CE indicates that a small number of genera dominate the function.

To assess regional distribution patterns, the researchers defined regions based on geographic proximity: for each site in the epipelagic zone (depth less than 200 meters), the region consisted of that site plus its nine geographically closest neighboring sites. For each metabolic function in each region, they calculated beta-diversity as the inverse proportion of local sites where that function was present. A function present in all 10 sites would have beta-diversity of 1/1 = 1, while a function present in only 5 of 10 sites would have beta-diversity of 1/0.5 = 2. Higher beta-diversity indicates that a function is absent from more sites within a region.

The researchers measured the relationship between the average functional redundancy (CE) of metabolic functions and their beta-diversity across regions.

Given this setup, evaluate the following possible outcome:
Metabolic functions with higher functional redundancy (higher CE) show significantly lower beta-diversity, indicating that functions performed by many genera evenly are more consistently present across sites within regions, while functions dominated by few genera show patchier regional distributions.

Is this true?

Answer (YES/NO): YES